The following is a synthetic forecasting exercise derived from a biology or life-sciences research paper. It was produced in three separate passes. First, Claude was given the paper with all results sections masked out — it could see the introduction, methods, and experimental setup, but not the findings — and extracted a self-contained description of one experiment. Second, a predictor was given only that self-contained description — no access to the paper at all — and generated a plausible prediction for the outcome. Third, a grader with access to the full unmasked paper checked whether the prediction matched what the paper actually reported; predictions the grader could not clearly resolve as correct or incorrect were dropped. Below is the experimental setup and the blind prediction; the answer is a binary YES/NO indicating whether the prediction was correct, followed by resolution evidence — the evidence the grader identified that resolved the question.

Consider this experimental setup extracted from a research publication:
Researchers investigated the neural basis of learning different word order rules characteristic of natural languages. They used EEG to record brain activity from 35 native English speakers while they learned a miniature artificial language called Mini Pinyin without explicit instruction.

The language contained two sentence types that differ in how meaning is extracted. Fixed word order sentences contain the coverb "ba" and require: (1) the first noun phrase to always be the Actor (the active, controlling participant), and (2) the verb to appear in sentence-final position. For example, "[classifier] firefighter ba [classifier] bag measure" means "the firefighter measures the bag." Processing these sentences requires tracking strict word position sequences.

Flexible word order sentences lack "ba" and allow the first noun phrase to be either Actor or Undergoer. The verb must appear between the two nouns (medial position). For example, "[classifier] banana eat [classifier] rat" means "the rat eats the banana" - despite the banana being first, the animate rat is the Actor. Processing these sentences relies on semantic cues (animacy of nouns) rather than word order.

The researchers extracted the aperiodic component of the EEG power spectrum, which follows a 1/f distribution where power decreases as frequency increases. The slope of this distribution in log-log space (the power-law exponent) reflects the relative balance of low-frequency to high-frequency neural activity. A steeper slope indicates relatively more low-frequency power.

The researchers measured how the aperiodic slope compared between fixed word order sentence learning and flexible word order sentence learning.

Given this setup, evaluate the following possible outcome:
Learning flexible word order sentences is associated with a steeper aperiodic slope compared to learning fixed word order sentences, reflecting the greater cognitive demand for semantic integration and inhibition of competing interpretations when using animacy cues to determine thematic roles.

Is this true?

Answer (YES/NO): YES